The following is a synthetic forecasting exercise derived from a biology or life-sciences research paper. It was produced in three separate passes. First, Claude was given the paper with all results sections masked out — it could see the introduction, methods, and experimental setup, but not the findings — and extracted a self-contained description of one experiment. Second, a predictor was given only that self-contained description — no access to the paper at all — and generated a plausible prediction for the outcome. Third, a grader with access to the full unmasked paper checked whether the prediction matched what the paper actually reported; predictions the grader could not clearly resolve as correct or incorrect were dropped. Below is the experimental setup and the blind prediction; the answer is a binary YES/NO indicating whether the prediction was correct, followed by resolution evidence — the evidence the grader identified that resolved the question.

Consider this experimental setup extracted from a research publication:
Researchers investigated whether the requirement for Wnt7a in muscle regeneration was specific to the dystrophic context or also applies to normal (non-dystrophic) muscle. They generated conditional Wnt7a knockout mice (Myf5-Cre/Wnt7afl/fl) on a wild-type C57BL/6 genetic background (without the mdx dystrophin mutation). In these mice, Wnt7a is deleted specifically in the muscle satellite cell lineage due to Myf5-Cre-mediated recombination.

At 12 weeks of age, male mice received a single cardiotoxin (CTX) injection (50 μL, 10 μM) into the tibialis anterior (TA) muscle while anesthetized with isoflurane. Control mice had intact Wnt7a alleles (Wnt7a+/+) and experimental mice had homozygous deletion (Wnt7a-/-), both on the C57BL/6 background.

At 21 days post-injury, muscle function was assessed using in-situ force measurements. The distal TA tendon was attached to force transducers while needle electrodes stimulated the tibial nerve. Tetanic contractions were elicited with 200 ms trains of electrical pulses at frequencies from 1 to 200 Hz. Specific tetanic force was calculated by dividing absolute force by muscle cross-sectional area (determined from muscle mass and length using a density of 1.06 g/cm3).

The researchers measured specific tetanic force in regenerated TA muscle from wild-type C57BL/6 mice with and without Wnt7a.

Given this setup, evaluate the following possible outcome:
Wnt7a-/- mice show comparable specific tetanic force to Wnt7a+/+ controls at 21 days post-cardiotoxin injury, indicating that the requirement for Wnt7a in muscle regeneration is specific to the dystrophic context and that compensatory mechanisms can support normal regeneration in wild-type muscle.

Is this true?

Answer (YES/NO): NO